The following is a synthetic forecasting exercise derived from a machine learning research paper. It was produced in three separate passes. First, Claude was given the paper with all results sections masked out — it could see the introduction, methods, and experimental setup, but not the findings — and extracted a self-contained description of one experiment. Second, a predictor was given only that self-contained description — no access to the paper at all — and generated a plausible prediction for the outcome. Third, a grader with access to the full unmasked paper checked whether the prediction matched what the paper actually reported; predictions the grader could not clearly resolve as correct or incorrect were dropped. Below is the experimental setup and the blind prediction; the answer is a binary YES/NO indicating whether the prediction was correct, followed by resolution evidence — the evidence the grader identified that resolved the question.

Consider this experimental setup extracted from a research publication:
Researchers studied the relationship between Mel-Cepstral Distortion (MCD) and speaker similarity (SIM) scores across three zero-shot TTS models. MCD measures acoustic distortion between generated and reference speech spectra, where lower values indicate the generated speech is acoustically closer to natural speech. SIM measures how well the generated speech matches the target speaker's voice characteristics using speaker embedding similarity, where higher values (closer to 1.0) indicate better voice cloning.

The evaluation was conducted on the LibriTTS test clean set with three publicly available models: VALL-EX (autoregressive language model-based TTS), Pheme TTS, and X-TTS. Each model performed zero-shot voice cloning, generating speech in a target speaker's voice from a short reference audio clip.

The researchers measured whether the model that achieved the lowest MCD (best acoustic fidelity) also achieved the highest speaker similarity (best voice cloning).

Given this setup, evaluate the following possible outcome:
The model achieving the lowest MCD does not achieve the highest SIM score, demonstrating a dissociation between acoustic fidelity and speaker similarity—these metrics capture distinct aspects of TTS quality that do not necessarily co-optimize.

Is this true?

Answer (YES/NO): YES